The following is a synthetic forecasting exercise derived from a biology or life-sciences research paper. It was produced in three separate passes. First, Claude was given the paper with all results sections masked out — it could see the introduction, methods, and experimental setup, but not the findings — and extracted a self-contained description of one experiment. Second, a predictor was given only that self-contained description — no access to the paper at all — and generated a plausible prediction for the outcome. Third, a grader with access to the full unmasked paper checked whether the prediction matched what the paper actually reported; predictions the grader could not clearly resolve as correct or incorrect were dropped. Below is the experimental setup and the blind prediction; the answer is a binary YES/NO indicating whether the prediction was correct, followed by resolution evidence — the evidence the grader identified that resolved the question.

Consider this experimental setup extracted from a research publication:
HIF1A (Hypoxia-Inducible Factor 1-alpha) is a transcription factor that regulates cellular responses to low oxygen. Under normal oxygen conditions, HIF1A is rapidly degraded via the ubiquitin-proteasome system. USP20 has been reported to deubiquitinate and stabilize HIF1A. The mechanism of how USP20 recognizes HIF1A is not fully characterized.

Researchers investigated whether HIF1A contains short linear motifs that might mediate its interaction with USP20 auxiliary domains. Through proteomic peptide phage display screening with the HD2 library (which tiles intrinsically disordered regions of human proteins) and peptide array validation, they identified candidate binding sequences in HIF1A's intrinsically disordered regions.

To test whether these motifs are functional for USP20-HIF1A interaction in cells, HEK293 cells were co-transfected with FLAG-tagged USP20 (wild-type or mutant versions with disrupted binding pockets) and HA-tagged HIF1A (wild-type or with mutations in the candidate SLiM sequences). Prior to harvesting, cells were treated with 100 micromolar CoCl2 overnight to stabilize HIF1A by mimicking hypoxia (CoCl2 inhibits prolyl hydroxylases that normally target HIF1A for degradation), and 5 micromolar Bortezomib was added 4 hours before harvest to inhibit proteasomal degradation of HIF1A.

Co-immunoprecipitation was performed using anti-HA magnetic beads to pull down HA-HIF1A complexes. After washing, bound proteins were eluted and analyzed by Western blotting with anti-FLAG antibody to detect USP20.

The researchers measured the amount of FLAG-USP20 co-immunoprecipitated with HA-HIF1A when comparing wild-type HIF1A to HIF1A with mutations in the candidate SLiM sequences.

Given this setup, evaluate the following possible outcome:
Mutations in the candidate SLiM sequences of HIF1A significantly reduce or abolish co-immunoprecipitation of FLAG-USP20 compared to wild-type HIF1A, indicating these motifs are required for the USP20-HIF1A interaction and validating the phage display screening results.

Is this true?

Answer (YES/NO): NO